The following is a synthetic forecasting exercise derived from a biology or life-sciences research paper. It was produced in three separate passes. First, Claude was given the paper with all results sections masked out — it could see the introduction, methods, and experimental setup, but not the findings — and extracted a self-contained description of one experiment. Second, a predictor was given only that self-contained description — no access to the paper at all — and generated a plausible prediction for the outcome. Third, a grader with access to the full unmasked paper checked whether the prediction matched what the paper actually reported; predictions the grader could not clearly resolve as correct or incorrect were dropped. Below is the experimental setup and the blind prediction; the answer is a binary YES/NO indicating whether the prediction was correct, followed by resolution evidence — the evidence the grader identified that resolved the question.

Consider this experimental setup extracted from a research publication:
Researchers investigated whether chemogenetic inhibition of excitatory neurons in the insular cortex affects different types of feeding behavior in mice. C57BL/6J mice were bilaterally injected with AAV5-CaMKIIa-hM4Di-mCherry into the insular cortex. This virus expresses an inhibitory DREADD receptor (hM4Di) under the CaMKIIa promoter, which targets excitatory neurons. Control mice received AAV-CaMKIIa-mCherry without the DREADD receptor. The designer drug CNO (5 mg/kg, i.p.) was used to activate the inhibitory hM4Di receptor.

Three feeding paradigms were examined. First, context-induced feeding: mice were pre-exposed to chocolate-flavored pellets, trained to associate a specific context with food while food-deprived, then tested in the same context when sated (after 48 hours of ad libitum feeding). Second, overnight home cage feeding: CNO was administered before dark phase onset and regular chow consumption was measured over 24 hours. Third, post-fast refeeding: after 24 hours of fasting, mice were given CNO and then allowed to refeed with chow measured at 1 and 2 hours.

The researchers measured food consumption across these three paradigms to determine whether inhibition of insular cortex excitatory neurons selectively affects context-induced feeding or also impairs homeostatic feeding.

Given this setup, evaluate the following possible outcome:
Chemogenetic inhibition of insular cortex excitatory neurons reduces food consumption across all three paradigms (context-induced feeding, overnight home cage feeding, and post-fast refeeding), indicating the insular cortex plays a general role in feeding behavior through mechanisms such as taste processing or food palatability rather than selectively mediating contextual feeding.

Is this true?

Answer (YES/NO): NO